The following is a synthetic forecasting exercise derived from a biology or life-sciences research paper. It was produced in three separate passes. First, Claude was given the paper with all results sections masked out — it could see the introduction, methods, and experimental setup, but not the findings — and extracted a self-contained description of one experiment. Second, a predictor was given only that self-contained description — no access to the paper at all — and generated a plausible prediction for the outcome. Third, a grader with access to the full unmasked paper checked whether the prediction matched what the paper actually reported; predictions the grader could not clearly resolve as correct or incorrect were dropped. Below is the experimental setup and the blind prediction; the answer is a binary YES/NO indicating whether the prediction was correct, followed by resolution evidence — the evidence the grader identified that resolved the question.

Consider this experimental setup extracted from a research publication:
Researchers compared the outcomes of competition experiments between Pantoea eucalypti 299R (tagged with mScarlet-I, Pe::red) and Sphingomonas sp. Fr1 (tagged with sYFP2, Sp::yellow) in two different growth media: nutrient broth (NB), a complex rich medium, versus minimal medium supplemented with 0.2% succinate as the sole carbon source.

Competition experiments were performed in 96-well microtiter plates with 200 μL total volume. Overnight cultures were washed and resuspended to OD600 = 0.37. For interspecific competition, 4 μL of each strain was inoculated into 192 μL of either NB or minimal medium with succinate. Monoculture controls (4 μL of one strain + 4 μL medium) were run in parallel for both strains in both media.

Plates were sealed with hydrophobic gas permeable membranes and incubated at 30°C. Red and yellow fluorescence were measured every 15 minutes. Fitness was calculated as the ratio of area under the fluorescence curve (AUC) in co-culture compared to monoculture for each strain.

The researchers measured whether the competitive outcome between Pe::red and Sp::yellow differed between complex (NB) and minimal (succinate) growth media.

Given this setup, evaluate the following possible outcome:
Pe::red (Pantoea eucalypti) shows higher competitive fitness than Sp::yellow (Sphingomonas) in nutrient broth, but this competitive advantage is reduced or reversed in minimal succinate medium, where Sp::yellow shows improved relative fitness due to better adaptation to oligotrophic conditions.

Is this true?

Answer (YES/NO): NO